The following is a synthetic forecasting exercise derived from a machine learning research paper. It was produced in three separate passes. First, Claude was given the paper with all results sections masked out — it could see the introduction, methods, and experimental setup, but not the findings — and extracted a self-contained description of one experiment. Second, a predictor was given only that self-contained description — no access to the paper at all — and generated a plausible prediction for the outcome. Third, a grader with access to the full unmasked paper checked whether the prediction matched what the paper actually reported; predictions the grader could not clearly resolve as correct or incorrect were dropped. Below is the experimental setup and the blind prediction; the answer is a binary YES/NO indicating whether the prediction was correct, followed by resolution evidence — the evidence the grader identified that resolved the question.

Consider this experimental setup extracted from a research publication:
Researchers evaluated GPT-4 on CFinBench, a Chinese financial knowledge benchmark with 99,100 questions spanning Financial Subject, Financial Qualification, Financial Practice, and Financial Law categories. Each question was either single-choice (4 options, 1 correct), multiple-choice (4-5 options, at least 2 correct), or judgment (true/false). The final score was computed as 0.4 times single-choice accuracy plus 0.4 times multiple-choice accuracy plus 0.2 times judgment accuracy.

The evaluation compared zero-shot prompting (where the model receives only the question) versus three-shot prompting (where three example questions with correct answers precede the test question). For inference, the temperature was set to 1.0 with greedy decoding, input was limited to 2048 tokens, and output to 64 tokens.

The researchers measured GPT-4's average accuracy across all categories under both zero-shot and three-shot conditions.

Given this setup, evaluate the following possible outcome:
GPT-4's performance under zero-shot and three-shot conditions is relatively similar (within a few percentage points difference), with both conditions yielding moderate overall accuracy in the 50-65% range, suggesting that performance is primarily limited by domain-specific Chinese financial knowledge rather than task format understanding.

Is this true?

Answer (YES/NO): YES